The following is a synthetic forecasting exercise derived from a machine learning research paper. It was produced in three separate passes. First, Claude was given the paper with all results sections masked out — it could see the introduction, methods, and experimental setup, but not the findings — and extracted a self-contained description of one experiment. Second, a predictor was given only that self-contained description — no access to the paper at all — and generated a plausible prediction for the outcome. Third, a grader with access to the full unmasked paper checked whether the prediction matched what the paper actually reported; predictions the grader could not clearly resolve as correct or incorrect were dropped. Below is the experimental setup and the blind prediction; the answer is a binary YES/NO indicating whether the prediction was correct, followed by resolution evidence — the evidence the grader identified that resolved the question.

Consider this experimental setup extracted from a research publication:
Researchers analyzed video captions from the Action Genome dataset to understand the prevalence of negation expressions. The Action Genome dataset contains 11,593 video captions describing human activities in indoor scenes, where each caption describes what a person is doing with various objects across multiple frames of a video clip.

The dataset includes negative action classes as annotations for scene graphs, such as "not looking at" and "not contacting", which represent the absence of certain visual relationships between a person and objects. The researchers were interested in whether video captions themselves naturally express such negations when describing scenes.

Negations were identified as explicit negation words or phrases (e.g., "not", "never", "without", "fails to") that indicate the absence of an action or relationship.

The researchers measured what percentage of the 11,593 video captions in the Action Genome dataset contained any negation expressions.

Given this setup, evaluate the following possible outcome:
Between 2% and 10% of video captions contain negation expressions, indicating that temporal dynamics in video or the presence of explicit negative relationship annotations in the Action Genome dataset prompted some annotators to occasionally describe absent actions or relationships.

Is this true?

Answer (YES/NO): NO